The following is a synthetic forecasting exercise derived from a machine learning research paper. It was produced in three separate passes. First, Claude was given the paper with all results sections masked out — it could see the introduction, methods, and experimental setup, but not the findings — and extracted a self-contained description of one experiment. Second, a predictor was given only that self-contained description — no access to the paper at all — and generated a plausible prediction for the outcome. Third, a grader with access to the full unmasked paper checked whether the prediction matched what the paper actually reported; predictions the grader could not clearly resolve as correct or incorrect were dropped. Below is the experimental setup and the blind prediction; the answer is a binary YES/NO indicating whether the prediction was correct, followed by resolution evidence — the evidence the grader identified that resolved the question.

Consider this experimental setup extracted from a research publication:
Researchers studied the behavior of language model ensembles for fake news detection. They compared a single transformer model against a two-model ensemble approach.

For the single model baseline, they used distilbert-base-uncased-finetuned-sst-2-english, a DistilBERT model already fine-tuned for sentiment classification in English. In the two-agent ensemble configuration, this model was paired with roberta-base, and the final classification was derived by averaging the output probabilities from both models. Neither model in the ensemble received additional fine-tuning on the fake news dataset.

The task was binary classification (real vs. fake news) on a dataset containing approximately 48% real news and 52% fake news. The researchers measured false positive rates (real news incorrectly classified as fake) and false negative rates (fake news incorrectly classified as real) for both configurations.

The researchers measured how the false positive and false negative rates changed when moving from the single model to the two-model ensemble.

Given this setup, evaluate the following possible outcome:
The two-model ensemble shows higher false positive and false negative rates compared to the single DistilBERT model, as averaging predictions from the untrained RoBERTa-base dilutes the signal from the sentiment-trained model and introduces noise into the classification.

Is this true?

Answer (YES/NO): NO